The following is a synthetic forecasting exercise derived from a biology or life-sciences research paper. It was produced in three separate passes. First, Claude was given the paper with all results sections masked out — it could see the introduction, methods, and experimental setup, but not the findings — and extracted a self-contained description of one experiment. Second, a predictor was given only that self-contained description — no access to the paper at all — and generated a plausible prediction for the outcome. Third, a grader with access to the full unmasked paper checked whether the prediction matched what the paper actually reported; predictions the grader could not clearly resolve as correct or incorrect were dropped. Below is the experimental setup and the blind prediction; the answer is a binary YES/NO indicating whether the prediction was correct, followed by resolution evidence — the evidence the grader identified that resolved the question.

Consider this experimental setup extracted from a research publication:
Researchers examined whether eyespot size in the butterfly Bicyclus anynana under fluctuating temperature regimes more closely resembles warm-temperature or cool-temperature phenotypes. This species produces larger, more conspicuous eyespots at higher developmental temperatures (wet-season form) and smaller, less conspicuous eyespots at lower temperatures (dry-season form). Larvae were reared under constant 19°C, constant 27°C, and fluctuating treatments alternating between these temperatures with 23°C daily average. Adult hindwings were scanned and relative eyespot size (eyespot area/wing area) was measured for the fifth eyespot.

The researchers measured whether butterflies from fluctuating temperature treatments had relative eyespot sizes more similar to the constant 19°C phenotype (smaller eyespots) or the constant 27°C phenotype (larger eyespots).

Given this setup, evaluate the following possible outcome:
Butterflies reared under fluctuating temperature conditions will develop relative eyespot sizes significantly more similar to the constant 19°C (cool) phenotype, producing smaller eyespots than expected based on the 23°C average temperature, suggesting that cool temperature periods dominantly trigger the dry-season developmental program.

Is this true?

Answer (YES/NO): NO